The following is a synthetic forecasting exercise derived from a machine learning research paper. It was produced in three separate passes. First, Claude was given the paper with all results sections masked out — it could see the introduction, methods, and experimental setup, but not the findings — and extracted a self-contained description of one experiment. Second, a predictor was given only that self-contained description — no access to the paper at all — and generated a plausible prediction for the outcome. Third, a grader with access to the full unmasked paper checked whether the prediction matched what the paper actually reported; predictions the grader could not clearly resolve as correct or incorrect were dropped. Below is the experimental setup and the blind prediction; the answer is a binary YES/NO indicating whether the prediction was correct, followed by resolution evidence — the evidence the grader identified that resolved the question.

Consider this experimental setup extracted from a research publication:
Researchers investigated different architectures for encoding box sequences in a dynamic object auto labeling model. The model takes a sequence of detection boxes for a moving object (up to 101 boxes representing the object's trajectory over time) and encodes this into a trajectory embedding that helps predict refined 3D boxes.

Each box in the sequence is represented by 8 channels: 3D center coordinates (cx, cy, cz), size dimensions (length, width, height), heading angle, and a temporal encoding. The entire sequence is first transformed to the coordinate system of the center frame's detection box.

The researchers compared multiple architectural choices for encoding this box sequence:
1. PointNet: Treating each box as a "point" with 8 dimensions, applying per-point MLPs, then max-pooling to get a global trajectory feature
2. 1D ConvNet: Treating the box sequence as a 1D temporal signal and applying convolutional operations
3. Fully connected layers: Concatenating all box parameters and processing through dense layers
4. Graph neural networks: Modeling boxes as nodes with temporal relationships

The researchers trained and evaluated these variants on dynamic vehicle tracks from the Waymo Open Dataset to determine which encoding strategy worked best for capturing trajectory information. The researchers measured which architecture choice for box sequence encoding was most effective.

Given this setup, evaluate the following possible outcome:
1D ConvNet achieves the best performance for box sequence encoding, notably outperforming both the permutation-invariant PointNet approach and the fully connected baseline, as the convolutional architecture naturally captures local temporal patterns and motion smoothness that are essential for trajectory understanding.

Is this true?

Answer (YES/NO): NO